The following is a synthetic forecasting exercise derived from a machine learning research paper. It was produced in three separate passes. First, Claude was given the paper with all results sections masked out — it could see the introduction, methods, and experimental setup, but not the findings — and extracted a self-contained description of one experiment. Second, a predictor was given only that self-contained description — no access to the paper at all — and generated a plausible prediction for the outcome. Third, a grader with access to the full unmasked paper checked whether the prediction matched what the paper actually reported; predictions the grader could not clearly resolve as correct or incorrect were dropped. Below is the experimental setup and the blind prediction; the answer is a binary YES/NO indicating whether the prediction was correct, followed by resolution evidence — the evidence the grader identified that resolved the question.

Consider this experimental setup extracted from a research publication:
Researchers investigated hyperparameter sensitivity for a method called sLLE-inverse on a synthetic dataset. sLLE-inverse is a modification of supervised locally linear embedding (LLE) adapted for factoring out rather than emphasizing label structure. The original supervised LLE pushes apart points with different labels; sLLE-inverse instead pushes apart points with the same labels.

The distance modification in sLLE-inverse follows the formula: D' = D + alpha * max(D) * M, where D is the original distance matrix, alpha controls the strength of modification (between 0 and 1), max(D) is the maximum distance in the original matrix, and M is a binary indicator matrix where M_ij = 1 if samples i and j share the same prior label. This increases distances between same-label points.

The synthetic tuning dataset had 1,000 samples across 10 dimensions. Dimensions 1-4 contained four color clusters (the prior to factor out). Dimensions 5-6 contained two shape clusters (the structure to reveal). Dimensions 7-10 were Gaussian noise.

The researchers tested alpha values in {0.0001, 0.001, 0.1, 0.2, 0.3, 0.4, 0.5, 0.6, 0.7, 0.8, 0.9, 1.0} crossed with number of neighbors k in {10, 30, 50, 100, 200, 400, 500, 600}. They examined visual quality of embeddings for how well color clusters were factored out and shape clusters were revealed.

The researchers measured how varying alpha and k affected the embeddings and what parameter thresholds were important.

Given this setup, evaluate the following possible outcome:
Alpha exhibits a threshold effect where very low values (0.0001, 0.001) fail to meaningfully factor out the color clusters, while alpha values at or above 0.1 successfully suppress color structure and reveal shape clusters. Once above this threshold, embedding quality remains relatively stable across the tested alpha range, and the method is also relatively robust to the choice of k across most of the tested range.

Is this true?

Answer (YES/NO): NO